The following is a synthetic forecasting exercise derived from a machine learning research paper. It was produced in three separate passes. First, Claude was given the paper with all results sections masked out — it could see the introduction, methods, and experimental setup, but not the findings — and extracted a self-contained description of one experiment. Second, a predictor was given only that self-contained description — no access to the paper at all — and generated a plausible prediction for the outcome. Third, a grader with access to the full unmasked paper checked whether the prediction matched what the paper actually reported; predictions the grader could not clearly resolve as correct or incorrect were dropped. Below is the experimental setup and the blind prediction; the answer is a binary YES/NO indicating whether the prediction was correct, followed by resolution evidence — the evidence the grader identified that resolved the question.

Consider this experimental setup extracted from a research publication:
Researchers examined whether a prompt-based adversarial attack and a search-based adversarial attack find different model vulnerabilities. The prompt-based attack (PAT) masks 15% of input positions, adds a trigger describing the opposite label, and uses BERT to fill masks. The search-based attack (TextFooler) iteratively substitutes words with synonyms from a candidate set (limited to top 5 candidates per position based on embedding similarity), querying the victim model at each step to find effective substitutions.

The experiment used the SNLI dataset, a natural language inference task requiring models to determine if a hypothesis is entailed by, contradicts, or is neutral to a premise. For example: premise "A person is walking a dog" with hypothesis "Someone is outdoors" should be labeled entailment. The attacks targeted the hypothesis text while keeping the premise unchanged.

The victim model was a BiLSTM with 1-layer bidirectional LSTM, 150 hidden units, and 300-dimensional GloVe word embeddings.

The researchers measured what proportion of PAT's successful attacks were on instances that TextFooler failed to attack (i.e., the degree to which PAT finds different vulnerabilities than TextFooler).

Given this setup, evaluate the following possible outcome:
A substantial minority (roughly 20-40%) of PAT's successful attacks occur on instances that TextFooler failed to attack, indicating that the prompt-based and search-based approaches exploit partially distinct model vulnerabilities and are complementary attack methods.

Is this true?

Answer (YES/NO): NO